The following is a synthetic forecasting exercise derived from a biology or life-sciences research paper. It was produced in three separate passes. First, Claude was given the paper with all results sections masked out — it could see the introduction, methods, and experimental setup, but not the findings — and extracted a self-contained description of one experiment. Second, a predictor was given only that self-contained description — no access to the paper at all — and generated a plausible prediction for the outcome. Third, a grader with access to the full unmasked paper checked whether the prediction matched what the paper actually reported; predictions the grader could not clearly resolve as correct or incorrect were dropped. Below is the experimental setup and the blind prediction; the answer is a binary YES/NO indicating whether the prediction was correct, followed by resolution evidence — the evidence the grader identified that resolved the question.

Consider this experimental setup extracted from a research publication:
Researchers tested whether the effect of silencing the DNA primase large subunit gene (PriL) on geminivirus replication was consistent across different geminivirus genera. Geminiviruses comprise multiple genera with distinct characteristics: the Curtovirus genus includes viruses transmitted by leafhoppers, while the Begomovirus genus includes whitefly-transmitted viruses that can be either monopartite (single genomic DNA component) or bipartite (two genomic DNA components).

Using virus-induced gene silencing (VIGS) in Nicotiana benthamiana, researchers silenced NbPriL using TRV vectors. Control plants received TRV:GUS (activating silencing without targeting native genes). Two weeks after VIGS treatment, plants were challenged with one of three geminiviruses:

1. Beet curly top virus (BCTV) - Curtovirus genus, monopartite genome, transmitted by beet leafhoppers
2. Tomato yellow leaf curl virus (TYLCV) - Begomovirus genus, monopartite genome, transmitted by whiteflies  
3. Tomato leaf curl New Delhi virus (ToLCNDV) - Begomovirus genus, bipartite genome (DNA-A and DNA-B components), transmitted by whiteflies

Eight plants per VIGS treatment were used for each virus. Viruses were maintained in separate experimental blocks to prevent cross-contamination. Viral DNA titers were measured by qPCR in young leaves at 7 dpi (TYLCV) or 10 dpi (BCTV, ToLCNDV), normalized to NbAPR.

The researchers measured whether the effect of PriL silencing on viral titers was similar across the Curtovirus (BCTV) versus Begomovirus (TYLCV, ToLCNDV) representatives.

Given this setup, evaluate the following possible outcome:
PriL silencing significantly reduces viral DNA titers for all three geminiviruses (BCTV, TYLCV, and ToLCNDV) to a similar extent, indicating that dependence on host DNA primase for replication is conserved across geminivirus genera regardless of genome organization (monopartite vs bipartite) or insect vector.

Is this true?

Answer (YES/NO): NO